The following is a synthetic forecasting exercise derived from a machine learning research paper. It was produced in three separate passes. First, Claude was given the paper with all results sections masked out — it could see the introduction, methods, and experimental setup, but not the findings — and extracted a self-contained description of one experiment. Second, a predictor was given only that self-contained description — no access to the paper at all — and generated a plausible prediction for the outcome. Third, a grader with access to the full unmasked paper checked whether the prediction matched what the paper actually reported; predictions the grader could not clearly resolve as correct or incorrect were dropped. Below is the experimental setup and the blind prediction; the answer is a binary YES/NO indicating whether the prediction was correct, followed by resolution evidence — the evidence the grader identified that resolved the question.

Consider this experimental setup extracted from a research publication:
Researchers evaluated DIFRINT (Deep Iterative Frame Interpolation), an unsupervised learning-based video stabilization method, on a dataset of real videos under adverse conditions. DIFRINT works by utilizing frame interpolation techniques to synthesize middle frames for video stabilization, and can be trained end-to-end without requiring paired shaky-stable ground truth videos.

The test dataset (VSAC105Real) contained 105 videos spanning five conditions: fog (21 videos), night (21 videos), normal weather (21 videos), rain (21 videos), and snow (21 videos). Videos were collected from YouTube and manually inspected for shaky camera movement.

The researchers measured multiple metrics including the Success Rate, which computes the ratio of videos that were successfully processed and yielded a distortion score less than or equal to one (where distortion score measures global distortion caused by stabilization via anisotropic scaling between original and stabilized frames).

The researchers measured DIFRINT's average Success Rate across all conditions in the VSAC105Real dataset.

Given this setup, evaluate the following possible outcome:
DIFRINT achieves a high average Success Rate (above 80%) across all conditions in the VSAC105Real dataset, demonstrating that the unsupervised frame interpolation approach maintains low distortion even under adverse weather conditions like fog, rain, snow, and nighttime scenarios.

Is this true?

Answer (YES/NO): NO